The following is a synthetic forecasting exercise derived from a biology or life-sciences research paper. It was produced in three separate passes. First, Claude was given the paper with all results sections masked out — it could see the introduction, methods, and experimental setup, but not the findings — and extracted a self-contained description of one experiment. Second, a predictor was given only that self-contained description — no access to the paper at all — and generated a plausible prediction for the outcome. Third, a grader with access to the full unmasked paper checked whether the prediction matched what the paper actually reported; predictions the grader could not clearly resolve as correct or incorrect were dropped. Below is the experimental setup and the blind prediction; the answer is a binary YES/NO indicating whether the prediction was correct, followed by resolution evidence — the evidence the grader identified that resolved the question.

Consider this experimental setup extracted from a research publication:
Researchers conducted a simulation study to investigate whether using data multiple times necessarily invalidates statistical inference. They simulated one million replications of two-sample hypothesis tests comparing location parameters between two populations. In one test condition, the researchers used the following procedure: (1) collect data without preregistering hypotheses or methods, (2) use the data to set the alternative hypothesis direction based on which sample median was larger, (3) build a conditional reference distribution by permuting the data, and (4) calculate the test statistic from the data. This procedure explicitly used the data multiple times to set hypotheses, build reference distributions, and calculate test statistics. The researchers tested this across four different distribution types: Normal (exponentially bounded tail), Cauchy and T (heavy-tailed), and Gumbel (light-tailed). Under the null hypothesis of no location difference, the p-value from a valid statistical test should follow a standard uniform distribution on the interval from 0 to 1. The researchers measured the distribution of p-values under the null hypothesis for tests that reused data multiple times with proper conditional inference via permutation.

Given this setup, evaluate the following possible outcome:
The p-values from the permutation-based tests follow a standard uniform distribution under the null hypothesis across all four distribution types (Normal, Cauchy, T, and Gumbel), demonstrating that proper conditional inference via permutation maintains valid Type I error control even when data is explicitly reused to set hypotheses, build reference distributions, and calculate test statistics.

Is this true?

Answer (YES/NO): YES